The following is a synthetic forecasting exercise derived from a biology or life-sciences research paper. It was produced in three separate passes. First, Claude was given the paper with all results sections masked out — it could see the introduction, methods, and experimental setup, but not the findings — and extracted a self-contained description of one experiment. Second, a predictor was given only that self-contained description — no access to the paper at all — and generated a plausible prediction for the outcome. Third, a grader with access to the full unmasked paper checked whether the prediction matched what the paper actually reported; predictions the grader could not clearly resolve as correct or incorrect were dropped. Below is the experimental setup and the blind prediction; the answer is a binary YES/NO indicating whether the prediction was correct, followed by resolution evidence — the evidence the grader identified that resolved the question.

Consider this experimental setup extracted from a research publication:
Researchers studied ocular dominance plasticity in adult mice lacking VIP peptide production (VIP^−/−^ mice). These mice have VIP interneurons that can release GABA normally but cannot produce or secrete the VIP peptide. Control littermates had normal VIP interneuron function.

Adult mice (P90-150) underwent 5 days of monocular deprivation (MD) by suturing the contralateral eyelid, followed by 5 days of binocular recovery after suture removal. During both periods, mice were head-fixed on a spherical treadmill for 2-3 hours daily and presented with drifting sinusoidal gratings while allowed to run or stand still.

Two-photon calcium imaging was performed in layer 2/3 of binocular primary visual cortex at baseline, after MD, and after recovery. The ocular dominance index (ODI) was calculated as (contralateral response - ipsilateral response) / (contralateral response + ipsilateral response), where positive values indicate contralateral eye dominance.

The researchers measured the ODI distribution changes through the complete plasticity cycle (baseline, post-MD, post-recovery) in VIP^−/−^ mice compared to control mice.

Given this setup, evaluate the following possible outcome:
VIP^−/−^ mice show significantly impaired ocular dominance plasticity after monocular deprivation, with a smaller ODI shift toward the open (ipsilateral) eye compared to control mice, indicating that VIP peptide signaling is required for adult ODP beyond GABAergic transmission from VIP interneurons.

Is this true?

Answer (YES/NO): NO